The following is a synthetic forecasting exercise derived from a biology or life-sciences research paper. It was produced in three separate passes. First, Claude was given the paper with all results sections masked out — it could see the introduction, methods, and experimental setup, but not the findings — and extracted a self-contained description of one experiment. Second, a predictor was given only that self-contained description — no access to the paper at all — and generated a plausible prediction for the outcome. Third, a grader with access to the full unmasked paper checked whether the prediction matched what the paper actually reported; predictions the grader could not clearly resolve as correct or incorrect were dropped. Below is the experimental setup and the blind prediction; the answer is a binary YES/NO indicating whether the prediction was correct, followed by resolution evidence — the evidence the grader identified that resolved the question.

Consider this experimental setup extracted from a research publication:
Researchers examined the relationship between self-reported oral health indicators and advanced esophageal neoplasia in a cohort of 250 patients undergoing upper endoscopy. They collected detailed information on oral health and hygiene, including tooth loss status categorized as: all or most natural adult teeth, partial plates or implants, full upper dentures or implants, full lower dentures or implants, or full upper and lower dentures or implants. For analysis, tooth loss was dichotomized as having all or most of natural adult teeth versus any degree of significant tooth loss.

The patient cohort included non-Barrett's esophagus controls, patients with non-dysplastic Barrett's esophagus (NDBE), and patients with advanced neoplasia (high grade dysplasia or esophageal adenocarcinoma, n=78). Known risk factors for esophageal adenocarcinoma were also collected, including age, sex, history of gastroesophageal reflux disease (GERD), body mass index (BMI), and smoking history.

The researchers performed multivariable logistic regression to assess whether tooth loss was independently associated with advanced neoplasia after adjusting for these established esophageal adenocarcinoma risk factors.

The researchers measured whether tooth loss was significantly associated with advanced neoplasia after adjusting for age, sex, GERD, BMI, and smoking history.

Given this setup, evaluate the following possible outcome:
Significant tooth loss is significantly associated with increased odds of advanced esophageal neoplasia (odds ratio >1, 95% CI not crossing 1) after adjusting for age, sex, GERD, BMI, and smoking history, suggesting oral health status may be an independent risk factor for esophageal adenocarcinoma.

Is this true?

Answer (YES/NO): NO